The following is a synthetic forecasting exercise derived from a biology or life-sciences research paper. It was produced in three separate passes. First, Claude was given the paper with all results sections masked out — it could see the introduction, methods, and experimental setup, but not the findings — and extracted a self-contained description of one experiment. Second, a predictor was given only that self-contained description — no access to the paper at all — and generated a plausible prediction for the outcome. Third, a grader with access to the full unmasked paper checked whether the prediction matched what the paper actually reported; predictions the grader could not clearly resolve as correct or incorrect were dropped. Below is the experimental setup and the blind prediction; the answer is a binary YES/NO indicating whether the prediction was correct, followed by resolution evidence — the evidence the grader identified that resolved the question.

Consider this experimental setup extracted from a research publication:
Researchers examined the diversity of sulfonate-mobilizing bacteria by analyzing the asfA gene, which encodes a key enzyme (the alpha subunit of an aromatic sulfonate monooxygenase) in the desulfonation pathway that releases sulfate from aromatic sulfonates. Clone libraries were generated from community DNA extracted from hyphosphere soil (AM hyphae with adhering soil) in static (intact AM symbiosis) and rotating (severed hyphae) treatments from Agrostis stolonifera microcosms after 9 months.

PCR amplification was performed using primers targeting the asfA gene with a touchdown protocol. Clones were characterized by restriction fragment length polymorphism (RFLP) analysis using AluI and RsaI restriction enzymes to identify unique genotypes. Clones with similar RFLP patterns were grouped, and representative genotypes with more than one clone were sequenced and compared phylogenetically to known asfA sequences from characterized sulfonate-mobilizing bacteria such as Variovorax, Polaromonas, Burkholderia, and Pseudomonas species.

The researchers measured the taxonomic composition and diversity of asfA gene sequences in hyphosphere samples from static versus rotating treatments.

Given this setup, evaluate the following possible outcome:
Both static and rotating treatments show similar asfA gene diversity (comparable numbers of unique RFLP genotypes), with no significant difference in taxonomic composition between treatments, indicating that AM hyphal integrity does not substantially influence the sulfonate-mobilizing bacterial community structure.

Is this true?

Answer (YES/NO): NO